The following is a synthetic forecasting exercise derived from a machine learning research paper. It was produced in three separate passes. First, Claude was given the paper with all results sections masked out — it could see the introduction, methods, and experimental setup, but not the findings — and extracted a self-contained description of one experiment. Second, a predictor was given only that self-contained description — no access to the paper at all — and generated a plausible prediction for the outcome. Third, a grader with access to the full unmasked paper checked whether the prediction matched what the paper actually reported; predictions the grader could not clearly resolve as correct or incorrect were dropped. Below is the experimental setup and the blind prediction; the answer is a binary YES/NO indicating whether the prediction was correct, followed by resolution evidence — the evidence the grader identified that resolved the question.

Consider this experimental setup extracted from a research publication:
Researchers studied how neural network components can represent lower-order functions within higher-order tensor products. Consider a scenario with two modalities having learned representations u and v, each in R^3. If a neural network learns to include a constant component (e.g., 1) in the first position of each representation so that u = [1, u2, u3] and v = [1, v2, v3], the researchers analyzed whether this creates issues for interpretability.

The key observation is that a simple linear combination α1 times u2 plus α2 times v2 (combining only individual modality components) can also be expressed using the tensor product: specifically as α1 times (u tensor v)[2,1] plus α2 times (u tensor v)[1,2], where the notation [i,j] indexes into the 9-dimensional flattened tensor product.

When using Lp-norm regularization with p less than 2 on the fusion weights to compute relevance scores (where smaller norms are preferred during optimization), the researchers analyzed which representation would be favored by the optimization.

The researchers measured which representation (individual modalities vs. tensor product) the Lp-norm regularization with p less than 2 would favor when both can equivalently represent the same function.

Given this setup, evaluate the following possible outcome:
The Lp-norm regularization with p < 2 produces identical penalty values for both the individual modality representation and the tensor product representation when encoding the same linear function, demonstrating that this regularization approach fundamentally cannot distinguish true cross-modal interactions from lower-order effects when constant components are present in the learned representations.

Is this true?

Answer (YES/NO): NO